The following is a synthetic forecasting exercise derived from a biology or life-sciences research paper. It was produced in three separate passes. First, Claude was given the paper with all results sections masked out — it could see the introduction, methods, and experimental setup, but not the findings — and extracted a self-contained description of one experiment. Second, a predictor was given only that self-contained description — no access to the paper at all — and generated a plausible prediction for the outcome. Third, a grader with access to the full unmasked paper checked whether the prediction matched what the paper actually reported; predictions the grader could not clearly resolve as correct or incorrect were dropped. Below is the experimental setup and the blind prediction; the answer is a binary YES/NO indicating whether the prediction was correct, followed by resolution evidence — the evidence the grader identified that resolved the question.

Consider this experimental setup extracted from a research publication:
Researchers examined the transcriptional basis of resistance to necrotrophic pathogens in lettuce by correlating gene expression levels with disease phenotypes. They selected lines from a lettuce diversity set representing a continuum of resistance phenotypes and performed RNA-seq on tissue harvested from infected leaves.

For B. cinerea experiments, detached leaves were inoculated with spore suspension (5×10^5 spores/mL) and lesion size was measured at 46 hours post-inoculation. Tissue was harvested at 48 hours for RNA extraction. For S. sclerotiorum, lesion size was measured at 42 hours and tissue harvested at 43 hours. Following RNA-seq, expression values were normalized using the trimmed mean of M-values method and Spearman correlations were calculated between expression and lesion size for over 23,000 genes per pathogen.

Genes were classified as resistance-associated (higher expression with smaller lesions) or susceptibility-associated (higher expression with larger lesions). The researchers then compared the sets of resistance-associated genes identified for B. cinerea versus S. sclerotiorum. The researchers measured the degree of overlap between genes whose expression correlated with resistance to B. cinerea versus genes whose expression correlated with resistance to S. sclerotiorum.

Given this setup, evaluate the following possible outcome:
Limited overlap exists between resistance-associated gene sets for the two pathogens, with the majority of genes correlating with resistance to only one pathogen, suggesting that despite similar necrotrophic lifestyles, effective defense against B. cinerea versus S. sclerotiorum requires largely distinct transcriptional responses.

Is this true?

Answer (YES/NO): YES